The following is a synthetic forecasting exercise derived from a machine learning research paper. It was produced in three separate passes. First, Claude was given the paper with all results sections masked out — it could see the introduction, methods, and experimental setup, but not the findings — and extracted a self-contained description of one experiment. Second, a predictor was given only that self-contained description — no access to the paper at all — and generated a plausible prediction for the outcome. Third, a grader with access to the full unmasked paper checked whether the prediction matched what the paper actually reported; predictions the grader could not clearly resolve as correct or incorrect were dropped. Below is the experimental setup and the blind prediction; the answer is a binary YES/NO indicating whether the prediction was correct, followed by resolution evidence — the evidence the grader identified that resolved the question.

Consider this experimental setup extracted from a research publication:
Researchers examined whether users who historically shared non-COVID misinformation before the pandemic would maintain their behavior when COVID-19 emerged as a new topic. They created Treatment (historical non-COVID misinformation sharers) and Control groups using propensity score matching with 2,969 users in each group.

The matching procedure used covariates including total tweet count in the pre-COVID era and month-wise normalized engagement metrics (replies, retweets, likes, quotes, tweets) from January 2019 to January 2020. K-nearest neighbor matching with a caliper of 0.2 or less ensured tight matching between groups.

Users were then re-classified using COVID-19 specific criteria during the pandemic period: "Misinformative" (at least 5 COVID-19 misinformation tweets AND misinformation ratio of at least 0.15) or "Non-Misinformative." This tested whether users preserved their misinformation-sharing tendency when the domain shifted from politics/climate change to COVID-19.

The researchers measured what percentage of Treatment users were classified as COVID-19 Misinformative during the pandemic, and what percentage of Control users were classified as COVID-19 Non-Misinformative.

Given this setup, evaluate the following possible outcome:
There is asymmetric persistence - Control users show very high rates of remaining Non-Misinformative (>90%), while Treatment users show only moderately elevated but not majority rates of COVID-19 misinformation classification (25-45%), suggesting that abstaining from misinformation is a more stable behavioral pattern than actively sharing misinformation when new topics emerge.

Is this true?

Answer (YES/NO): NO